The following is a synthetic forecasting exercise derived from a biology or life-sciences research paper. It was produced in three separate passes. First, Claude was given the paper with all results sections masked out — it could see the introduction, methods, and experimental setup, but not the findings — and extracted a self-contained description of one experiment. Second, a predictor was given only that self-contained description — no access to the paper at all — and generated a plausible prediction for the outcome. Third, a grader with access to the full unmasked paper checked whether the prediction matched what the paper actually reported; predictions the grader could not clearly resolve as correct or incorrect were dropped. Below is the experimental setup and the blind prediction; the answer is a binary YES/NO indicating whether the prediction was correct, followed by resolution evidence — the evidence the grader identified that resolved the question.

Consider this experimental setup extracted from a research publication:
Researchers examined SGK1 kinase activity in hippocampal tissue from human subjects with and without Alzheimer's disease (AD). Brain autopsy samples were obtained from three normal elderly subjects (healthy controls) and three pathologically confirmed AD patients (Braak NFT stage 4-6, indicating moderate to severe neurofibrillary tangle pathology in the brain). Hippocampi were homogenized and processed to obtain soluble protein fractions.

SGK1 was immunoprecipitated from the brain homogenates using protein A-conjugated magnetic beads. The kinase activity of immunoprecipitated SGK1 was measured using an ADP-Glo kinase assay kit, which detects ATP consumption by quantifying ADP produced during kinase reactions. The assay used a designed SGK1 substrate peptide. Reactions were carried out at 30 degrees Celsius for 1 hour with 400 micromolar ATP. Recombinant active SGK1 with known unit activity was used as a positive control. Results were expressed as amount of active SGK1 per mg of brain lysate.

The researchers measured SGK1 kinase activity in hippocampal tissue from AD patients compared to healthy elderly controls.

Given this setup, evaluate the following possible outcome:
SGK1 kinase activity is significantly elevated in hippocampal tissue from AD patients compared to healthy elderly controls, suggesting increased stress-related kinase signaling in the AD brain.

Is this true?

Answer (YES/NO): YES